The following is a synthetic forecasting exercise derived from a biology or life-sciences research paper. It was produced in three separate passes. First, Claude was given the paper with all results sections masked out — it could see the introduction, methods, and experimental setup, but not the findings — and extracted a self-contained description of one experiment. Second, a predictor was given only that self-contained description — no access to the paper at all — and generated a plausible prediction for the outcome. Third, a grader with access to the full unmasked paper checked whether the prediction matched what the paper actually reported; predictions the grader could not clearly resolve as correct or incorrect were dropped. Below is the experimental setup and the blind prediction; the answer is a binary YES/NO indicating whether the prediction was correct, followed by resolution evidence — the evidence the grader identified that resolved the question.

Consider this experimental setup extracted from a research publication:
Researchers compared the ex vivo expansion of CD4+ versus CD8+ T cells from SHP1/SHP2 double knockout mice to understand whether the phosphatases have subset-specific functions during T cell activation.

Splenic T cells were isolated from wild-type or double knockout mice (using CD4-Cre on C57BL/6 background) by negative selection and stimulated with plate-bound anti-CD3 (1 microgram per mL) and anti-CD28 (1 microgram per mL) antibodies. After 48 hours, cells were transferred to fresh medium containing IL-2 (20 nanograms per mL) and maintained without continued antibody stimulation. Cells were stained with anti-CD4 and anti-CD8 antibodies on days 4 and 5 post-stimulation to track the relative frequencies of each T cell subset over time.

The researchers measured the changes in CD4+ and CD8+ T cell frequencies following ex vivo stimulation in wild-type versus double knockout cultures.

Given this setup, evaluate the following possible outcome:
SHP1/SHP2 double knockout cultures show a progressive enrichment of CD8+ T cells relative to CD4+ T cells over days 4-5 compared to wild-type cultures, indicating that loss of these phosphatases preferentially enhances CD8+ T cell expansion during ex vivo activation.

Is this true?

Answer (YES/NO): NO